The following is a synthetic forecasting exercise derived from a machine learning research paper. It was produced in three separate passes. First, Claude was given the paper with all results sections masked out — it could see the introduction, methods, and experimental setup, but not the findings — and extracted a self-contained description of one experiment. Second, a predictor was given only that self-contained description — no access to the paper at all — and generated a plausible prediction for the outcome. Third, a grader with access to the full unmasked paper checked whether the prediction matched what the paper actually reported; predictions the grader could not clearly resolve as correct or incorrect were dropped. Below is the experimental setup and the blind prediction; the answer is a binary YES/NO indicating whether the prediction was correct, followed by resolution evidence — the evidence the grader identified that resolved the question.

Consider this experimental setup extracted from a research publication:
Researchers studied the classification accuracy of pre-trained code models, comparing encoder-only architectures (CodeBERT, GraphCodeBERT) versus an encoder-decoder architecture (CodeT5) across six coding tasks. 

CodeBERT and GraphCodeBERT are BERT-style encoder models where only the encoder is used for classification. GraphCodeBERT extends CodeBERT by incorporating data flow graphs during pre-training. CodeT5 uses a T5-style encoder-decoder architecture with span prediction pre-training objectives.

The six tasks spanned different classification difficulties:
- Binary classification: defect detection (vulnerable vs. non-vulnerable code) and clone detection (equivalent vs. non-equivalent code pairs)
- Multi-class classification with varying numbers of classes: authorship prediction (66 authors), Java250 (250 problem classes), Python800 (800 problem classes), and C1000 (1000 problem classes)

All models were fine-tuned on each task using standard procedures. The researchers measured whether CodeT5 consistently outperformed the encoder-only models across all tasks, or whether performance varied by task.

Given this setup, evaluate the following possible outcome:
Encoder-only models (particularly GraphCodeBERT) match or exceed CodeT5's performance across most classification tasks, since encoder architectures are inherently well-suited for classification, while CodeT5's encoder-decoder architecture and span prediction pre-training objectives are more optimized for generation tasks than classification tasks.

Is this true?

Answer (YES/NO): NO